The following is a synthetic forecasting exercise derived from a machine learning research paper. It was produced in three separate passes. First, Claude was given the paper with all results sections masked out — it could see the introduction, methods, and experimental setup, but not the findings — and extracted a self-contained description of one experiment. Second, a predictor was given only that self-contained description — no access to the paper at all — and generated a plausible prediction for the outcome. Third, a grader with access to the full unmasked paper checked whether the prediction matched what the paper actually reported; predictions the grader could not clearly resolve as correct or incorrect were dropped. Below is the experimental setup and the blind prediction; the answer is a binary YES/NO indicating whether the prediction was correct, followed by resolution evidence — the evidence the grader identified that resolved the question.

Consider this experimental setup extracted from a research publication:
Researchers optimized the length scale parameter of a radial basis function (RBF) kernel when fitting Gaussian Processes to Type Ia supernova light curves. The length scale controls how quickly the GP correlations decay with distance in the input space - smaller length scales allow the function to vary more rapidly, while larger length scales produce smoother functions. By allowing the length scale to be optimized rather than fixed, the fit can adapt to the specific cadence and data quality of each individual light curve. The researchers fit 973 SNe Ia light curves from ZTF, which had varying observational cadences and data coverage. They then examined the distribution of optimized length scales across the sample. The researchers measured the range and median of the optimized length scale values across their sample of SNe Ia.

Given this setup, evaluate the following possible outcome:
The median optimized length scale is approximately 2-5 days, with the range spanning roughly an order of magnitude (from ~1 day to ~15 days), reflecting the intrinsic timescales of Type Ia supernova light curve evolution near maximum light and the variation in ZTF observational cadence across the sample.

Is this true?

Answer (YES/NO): NO